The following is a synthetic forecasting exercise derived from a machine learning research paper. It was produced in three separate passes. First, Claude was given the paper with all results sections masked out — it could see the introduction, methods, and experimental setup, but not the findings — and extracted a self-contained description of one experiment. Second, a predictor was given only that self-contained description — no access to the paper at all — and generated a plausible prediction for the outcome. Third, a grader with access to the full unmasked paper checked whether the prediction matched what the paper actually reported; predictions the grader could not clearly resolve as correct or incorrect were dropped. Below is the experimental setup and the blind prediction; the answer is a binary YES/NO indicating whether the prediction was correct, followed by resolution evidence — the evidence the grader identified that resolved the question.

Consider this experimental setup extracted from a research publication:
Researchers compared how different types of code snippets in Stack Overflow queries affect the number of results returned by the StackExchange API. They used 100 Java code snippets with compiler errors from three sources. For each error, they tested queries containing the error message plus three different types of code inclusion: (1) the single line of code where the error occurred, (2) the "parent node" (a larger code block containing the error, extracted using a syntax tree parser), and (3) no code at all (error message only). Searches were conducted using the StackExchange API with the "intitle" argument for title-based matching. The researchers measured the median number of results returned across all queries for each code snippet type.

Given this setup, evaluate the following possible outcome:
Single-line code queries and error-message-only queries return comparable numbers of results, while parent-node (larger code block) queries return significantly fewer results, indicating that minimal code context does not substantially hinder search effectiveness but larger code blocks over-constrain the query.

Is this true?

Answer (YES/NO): NO